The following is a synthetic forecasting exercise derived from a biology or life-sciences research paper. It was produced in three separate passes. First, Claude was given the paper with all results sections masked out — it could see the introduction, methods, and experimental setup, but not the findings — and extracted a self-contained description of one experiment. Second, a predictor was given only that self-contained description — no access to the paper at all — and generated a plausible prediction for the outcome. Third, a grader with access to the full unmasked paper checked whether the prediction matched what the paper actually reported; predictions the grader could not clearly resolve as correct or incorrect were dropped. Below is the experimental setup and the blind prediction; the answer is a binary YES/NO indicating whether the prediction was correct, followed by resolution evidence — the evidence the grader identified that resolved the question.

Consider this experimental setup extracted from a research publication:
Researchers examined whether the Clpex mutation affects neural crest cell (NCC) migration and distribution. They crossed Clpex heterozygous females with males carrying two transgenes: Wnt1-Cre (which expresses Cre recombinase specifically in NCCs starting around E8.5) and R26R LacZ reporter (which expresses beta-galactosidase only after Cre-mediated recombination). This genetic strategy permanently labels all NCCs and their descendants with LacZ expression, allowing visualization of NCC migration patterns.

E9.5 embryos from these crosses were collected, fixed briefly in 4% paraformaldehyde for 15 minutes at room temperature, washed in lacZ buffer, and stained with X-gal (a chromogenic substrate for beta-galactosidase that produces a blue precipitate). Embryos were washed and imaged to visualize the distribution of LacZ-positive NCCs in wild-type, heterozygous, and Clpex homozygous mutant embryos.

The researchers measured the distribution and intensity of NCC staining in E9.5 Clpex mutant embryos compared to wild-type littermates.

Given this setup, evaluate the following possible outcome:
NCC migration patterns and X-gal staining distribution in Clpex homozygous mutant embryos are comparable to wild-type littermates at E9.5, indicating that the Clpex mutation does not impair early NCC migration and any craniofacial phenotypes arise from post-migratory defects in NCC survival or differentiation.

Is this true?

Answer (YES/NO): YES